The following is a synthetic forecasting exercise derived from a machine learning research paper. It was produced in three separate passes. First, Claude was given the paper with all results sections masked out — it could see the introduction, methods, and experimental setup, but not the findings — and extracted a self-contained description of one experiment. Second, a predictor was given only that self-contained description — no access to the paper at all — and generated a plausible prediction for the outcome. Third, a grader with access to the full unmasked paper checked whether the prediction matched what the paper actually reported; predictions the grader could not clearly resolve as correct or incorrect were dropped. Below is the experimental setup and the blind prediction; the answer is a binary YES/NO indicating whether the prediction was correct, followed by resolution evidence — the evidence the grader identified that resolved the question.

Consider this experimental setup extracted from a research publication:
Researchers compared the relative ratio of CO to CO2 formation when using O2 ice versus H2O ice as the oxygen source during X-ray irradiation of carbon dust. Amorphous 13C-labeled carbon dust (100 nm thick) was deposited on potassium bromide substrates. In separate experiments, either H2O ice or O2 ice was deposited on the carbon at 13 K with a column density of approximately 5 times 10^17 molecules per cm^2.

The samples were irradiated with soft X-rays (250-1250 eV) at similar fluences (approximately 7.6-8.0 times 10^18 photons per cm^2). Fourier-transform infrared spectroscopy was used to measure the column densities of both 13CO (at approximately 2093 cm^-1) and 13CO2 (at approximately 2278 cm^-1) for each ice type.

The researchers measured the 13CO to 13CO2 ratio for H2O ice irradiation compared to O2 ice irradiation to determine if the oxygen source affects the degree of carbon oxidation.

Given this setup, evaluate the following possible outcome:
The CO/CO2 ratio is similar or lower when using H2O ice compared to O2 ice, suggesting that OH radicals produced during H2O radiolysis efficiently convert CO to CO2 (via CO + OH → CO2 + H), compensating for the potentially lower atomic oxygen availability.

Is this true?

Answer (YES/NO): NO